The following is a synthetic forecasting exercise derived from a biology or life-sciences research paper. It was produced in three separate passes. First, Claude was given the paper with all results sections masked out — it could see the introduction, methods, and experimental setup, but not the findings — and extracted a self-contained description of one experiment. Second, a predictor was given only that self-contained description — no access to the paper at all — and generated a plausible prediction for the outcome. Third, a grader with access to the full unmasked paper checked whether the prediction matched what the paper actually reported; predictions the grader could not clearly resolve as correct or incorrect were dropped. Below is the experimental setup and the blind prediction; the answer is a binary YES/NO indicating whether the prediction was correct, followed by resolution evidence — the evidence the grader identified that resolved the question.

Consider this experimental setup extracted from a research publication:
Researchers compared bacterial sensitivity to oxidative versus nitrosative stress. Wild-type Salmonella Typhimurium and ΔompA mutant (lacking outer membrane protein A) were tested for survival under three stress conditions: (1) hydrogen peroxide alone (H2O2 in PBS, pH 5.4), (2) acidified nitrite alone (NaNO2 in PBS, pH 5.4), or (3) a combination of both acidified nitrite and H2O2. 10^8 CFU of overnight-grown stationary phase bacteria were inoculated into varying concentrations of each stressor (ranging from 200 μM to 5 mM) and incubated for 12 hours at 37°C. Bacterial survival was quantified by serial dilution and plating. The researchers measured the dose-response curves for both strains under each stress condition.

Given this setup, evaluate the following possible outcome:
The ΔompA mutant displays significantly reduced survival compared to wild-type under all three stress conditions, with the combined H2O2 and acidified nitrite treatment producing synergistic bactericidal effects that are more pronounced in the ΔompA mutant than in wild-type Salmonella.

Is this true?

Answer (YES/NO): NO